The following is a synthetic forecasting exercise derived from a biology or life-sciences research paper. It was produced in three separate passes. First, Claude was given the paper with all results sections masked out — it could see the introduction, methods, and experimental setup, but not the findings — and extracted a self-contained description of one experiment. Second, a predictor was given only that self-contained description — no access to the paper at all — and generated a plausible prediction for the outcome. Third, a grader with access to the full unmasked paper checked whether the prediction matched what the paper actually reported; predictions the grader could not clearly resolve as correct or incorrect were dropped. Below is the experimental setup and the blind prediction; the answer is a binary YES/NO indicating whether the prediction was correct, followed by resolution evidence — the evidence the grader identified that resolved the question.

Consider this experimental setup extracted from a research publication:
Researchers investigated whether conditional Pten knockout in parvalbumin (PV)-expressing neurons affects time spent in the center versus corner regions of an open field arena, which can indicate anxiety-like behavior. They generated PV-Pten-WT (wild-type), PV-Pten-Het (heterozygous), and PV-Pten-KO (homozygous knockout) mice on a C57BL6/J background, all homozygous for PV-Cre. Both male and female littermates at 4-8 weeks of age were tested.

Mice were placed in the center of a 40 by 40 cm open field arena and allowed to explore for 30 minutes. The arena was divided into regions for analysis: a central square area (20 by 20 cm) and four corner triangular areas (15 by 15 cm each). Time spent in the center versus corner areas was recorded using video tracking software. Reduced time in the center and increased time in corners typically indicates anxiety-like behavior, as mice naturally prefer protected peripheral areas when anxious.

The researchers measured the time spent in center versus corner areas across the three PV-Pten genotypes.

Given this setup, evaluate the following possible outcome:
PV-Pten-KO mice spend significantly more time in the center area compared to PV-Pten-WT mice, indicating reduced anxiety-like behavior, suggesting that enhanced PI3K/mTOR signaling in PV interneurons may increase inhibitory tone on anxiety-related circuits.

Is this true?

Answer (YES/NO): YES